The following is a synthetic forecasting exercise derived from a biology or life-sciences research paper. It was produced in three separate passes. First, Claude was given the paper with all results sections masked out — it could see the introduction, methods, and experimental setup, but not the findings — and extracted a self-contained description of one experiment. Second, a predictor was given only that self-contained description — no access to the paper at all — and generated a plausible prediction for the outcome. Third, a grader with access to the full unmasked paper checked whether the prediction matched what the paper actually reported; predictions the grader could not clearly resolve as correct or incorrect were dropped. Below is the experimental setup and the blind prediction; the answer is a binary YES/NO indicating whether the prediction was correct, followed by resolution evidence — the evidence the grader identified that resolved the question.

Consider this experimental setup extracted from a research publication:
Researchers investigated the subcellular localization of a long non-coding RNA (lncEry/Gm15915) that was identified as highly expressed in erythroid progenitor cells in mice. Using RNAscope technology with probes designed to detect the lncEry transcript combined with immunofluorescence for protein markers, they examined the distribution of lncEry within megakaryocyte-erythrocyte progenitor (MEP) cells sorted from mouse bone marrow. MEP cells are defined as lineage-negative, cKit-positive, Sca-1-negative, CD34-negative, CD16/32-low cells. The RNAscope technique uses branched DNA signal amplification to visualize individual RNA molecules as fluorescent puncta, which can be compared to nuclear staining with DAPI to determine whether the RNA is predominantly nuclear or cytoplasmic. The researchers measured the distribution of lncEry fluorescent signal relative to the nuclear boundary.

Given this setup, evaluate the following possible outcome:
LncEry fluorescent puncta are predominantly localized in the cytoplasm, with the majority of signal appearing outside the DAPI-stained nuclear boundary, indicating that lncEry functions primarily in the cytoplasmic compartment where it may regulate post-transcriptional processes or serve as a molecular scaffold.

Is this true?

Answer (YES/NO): NO